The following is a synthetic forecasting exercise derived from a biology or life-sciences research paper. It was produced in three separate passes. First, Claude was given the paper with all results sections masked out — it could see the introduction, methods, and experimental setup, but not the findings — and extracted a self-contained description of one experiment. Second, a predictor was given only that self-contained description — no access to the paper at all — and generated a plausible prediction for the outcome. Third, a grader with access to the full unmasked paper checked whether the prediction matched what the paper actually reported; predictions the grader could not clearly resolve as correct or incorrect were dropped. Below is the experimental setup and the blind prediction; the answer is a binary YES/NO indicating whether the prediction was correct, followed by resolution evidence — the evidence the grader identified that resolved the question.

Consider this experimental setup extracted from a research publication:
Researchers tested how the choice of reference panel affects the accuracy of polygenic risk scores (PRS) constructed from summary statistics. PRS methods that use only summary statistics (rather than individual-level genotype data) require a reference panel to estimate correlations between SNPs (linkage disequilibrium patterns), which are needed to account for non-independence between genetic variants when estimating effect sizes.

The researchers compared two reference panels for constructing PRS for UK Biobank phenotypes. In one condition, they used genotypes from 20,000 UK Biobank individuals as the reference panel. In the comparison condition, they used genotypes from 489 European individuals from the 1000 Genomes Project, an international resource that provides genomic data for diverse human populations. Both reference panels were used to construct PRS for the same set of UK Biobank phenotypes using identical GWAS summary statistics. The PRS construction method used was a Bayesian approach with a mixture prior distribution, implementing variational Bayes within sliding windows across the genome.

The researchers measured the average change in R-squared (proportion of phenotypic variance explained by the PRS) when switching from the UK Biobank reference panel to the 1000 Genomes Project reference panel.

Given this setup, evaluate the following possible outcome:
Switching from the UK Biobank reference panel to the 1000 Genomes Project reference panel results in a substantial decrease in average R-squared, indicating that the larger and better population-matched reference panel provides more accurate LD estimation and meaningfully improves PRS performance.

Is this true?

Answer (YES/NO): NO